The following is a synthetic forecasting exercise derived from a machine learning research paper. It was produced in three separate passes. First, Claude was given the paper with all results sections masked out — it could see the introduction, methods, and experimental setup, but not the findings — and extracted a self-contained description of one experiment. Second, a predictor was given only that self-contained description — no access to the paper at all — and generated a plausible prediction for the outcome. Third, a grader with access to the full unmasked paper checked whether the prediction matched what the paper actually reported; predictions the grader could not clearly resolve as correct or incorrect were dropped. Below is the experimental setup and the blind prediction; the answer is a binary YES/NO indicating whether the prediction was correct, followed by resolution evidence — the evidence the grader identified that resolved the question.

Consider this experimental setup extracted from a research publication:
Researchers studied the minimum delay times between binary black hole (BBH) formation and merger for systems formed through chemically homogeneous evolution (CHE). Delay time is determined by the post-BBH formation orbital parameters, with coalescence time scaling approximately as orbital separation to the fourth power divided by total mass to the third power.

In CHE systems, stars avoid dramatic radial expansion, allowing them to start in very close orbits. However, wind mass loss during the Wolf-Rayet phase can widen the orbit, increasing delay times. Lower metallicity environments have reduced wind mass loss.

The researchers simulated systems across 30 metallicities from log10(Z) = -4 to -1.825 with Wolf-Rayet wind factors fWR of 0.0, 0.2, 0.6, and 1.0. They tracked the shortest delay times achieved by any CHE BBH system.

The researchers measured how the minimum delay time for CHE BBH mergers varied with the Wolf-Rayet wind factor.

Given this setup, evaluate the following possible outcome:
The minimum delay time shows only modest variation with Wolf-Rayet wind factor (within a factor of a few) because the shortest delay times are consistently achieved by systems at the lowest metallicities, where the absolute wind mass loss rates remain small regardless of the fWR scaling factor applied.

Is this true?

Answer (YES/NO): YES